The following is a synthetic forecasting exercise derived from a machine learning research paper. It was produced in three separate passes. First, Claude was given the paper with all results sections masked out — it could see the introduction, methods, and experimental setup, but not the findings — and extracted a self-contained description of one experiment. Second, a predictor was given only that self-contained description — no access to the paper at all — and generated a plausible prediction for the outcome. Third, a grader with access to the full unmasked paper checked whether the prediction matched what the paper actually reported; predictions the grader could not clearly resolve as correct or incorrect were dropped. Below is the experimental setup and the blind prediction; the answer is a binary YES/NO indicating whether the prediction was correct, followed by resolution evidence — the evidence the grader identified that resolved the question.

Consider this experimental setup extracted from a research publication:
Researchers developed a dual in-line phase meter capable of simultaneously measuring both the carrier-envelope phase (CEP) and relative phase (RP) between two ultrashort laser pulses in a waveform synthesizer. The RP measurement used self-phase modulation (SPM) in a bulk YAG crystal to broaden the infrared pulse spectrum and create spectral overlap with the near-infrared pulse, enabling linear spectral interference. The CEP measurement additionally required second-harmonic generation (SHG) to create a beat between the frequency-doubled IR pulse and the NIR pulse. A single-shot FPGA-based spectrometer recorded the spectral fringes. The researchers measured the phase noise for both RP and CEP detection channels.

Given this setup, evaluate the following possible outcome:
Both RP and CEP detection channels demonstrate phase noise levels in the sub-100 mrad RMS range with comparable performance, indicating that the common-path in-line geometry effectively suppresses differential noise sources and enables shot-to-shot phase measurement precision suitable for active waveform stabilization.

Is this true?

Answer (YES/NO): NO